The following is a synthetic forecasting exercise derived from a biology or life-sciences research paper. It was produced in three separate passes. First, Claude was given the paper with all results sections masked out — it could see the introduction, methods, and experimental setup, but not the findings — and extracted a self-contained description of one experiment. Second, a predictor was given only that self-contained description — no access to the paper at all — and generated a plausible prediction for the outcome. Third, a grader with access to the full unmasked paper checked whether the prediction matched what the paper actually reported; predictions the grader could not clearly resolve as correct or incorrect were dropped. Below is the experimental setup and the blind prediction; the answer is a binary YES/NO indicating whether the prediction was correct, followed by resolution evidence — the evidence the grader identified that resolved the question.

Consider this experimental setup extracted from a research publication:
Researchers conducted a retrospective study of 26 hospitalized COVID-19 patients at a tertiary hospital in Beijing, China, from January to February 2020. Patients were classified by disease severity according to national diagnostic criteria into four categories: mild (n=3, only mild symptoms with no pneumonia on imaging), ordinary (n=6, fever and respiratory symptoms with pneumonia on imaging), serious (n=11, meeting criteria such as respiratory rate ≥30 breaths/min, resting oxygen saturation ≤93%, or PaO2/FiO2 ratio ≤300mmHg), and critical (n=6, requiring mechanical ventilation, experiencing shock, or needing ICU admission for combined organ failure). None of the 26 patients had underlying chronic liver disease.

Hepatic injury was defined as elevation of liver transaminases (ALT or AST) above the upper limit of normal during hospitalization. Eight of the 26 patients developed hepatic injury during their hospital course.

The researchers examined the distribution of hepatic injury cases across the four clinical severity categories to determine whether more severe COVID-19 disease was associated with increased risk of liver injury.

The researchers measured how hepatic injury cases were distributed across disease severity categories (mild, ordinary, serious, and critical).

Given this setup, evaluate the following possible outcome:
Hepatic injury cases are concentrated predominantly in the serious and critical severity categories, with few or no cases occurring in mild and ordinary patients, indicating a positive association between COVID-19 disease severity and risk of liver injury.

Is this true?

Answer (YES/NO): NO